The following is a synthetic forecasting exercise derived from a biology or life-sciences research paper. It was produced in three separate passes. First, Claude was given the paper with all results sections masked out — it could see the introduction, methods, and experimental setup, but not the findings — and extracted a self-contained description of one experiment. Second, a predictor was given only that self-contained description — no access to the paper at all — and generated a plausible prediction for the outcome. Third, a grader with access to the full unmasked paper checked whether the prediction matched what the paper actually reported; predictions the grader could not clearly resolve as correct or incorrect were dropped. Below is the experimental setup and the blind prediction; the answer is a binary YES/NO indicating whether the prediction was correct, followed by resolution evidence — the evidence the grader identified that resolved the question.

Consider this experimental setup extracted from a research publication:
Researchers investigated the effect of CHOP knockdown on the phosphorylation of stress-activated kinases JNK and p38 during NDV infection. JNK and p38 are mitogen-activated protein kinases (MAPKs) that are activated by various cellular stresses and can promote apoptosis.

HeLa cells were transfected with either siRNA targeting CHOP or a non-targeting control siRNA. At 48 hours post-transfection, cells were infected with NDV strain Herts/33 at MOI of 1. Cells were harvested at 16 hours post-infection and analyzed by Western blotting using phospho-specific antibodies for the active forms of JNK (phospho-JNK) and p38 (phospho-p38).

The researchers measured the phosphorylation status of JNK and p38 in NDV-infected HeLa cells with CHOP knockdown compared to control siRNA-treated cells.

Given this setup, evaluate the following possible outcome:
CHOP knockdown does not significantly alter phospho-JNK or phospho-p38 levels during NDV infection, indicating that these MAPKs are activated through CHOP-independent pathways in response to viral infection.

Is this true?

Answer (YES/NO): NO